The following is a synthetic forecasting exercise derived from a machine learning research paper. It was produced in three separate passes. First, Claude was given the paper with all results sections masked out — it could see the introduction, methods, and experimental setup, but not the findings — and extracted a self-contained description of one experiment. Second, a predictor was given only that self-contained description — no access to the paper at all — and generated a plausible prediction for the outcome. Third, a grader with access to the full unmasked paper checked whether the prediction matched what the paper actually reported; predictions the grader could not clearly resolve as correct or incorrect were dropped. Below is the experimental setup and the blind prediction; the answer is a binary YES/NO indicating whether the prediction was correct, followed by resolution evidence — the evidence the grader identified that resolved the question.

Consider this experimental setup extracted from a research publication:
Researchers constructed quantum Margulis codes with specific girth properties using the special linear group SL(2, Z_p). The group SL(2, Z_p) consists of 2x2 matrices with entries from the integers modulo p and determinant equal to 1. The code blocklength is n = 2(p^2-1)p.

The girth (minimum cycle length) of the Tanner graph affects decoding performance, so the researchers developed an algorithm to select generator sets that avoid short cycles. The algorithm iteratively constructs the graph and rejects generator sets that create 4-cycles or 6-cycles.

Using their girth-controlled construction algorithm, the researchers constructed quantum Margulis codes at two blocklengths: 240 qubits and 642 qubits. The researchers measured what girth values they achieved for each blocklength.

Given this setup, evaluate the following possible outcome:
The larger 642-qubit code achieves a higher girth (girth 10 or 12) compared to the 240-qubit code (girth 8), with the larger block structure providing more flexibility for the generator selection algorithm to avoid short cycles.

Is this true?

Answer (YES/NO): NO